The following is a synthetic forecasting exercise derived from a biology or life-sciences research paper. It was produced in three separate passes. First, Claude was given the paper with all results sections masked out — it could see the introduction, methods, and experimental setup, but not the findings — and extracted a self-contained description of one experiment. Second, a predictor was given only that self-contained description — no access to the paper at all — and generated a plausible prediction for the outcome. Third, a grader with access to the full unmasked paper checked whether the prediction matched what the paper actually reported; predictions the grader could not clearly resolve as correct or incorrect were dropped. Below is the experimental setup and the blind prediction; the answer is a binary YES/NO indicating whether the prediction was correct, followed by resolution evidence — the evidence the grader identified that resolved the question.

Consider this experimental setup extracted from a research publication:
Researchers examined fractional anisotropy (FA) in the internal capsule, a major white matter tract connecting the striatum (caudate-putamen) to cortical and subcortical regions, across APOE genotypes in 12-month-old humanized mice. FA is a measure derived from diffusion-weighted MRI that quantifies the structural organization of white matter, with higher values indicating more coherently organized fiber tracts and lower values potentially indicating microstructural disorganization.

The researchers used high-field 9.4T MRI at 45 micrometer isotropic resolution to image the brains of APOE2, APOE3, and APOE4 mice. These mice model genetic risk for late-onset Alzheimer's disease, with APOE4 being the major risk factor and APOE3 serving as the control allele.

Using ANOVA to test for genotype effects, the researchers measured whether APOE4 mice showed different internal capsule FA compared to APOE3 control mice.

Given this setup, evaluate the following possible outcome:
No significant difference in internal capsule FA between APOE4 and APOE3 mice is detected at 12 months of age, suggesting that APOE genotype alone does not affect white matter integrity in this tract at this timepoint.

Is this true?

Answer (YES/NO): YES